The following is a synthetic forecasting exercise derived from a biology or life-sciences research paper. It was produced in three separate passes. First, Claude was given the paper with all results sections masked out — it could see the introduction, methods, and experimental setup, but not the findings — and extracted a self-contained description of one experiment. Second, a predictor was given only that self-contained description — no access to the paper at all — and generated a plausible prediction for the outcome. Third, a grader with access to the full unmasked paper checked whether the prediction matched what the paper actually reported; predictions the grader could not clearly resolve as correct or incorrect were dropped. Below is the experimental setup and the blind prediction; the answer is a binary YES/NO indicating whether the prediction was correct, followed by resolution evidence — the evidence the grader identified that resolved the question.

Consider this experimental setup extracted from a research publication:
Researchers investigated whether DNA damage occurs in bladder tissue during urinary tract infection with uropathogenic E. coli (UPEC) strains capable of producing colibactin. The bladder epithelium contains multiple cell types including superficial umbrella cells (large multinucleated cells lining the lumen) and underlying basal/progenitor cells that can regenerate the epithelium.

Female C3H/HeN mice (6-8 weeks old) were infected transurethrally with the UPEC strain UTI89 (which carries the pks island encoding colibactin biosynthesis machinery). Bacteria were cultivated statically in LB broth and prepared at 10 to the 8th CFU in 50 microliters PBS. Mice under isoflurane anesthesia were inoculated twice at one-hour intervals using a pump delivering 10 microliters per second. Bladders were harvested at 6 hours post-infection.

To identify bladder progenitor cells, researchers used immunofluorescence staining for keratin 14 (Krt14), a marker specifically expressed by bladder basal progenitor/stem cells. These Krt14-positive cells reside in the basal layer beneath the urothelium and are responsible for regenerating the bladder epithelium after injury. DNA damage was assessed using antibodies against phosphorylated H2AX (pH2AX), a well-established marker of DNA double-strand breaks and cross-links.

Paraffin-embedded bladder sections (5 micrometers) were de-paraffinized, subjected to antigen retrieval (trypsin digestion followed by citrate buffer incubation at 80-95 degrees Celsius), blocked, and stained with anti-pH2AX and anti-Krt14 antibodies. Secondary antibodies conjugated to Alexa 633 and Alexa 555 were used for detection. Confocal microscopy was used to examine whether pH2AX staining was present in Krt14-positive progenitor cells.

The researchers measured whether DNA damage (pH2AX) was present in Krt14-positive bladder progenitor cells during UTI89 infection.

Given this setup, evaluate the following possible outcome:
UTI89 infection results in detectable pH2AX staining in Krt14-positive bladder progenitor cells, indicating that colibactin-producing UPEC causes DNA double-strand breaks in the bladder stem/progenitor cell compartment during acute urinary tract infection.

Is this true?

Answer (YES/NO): YES